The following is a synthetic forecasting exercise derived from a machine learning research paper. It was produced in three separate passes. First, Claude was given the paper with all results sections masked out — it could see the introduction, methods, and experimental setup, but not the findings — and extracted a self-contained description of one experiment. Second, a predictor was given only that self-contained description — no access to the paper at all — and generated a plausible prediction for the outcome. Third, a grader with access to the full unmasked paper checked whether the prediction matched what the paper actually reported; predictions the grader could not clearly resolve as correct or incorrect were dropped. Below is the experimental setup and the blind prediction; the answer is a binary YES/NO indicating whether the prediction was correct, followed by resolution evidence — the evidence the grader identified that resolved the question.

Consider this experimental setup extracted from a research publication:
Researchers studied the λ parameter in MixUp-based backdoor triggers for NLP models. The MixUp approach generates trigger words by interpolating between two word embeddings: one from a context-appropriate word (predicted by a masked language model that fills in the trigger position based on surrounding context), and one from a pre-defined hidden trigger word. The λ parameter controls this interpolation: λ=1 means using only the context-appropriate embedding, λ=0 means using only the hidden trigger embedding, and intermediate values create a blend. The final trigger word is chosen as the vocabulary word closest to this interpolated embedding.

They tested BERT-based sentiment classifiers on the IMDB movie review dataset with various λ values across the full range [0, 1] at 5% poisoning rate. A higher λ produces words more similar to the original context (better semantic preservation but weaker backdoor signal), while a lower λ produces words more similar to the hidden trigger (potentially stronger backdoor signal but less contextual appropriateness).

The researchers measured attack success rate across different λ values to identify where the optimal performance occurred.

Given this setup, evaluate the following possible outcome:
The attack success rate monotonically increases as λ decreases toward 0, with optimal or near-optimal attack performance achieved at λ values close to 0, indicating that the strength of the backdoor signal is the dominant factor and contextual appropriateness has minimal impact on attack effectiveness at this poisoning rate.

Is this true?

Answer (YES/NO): YES